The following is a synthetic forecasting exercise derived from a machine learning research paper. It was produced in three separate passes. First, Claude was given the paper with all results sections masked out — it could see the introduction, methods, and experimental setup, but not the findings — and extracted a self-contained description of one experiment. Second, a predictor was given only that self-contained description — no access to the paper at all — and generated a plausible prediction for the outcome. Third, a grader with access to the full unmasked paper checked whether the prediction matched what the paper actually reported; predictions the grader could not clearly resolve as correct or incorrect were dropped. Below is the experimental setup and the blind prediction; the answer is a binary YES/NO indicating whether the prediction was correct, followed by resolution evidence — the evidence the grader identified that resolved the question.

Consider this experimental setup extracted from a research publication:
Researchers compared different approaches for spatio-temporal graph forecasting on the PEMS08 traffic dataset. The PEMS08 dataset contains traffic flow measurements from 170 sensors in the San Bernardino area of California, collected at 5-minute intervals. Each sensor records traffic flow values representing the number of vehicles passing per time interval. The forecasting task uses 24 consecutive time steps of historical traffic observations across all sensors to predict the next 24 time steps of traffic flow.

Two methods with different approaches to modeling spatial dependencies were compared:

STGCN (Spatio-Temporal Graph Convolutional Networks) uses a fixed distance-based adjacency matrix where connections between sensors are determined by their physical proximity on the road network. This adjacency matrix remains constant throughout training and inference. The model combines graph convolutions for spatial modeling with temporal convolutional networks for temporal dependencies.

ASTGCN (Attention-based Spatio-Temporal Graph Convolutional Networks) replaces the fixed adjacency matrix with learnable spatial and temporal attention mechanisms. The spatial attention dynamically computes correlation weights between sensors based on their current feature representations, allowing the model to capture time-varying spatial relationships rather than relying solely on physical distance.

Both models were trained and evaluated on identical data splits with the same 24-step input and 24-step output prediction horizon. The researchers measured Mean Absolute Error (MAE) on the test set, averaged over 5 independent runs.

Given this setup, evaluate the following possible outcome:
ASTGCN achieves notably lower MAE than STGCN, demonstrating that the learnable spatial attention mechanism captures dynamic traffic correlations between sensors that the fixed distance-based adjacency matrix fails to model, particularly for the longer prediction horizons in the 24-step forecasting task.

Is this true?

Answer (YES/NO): NO